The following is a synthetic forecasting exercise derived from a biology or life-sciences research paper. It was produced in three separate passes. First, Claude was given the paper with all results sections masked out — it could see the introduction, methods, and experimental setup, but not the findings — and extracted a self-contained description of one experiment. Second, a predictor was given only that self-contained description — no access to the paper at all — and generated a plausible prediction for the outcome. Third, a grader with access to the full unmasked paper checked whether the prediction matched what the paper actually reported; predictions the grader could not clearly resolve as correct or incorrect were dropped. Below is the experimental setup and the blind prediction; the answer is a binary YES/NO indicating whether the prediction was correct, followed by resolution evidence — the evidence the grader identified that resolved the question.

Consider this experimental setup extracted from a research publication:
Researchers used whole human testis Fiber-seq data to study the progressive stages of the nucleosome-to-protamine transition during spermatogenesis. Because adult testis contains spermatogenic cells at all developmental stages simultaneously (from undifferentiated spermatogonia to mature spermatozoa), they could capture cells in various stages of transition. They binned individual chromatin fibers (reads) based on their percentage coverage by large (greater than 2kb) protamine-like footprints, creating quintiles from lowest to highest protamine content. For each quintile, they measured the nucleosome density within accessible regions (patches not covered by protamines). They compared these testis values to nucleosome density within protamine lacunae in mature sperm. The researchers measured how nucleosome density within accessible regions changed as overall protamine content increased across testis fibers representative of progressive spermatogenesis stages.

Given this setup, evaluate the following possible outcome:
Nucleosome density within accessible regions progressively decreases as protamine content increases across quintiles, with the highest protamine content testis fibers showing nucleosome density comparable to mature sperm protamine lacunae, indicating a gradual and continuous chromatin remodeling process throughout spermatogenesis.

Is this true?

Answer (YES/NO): NO